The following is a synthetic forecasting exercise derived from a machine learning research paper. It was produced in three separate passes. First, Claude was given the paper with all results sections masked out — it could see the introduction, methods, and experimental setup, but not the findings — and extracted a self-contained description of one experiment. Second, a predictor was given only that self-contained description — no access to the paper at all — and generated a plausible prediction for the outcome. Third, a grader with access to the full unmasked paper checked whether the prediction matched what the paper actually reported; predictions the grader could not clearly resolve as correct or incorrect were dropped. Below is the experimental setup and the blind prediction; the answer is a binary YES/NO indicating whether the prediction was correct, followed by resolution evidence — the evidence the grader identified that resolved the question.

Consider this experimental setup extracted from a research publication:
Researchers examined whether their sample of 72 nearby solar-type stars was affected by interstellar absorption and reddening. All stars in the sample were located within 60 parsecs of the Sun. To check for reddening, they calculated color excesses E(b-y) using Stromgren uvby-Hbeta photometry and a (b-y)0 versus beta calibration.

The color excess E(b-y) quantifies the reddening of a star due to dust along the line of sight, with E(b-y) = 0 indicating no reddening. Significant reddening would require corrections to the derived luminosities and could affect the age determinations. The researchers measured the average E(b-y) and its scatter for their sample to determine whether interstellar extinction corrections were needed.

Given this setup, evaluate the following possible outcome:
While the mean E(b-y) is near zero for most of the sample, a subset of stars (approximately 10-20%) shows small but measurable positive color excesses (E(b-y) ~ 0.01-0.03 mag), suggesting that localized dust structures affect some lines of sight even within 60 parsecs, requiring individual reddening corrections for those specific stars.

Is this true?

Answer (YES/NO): NO